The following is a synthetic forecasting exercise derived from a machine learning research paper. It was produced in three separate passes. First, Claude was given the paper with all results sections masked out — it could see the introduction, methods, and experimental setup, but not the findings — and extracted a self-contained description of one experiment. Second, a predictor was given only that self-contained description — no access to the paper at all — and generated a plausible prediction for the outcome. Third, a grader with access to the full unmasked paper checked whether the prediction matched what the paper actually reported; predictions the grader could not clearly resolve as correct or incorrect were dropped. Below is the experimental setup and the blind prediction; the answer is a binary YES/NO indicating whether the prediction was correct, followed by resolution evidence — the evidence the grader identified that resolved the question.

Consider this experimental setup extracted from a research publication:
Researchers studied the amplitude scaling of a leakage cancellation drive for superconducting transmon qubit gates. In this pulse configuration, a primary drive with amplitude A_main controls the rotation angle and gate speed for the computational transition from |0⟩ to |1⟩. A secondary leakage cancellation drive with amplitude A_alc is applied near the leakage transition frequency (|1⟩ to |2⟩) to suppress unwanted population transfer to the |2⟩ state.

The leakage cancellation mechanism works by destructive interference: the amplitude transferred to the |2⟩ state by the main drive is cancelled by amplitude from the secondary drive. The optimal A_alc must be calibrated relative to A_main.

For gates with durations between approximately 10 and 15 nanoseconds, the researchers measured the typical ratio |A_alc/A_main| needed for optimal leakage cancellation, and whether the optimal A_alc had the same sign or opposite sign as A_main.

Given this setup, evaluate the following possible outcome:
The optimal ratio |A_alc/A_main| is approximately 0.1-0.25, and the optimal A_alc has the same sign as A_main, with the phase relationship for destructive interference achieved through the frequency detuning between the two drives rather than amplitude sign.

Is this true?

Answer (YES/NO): NO